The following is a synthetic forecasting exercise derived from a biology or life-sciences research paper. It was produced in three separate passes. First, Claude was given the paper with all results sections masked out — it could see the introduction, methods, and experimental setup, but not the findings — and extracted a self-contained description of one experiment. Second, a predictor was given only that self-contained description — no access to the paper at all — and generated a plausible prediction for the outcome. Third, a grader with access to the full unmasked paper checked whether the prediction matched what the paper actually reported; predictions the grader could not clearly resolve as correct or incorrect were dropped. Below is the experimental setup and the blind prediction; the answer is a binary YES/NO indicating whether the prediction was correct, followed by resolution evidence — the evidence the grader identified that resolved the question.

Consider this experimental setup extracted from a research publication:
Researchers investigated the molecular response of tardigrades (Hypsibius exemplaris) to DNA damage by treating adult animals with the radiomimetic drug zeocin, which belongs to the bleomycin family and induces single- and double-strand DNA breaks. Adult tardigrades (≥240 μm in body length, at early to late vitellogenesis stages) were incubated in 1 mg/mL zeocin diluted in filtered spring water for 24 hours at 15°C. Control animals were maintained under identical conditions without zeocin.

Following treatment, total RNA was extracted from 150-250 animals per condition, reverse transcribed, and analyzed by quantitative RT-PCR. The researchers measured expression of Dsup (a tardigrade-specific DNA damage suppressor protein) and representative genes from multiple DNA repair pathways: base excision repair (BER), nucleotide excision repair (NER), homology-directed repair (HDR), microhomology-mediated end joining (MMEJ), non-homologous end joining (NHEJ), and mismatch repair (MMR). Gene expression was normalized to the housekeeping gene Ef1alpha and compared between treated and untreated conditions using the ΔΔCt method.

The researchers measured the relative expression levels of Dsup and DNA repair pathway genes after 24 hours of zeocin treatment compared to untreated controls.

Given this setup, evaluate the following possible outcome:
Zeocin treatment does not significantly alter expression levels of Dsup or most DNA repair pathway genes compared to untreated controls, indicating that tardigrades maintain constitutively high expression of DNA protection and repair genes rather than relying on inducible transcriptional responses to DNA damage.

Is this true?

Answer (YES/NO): NO